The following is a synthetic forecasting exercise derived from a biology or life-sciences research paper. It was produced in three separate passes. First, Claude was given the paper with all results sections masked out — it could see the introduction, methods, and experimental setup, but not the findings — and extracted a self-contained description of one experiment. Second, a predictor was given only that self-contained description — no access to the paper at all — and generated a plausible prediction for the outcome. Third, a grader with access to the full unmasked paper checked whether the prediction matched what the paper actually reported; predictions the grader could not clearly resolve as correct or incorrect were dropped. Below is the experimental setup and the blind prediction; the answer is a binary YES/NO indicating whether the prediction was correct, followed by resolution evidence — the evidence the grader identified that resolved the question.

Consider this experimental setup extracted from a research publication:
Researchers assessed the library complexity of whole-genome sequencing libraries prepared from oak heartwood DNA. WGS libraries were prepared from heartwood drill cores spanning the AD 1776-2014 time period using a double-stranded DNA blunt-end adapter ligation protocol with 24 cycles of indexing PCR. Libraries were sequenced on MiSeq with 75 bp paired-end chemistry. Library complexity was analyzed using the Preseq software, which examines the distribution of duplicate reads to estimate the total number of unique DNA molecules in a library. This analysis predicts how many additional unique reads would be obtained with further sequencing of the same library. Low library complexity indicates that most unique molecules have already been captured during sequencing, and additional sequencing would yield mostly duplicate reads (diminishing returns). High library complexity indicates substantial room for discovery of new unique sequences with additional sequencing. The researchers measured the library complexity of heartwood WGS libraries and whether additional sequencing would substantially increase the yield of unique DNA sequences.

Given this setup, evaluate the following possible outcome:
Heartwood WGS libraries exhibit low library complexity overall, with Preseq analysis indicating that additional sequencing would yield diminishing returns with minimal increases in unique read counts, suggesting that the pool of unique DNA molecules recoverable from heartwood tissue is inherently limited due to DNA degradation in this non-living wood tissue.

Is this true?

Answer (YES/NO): NO